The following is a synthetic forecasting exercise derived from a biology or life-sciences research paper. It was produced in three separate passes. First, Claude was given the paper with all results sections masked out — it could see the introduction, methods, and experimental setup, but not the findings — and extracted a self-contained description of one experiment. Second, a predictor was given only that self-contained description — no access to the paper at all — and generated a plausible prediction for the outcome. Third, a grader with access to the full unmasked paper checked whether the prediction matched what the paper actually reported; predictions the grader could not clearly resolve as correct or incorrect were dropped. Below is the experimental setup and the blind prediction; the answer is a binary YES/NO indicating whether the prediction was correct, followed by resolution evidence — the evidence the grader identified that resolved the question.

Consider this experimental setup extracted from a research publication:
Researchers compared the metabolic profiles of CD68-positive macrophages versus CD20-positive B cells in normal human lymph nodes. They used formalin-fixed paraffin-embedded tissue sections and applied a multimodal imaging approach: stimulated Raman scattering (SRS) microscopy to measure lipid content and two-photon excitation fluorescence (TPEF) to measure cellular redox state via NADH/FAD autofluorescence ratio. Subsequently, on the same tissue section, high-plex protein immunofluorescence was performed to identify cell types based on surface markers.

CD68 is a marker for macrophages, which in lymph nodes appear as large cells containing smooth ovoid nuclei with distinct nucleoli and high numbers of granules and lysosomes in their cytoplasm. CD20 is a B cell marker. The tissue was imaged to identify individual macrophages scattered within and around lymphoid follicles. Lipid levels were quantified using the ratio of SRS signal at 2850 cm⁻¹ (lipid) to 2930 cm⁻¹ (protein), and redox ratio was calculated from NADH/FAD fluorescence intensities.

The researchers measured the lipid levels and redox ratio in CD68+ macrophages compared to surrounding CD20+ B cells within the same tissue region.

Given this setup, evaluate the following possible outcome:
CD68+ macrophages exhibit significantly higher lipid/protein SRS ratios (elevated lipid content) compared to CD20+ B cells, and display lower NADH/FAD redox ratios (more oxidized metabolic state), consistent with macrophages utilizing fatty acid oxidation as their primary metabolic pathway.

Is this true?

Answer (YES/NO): YES